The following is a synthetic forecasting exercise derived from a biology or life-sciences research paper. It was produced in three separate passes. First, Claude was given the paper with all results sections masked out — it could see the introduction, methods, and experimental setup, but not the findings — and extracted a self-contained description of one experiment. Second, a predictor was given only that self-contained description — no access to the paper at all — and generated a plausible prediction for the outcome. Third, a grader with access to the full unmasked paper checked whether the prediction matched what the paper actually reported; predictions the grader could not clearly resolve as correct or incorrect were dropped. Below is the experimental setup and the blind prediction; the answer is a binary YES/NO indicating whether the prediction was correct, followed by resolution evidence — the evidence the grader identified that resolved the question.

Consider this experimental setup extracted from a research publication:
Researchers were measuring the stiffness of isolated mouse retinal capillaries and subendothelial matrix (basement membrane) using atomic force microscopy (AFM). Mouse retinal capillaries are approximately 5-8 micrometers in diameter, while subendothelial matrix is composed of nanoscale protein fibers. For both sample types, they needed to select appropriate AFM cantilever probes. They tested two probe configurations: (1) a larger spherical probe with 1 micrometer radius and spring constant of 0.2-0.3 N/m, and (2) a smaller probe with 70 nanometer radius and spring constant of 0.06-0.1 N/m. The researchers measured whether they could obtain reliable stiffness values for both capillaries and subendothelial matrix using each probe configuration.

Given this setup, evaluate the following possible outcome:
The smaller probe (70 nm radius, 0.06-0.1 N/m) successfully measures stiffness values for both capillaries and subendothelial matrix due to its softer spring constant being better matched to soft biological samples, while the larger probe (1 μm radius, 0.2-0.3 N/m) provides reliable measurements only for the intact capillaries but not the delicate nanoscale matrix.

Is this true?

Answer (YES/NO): NO